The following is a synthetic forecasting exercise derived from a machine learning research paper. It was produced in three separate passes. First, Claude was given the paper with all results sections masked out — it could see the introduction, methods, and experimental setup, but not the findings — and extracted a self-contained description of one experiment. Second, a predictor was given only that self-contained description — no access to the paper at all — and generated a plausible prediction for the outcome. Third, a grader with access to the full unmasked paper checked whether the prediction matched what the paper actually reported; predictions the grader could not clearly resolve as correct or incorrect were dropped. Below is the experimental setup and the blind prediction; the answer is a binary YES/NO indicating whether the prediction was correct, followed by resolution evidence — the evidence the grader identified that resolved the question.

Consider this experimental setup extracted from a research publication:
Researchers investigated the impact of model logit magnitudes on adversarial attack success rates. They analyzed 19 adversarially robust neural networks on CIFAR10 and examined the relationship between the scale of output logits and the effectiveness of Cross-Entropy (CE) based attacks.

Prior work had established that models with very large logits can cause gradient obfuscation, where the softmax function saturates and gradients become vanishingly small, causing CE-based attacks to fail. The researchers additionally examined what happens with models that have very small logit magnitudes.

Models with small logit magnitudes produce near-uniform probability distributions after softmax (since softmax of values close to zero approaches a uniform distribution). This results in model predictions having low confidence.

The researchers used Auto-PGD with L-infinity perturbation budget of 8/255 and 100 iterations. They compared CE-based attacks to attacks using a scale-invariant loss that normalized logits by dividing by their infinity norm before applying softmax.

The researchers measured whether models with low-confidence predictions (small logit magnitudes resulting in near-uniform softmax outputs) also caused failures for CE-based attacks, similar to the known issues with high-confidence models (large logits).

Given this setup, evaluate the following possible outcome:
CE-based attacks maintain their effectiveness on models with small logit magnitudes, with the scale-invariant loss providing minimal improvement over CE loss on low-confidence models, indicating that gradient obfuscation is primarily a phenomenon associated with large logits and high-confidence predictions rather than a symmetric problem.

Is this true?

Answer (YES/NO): NO